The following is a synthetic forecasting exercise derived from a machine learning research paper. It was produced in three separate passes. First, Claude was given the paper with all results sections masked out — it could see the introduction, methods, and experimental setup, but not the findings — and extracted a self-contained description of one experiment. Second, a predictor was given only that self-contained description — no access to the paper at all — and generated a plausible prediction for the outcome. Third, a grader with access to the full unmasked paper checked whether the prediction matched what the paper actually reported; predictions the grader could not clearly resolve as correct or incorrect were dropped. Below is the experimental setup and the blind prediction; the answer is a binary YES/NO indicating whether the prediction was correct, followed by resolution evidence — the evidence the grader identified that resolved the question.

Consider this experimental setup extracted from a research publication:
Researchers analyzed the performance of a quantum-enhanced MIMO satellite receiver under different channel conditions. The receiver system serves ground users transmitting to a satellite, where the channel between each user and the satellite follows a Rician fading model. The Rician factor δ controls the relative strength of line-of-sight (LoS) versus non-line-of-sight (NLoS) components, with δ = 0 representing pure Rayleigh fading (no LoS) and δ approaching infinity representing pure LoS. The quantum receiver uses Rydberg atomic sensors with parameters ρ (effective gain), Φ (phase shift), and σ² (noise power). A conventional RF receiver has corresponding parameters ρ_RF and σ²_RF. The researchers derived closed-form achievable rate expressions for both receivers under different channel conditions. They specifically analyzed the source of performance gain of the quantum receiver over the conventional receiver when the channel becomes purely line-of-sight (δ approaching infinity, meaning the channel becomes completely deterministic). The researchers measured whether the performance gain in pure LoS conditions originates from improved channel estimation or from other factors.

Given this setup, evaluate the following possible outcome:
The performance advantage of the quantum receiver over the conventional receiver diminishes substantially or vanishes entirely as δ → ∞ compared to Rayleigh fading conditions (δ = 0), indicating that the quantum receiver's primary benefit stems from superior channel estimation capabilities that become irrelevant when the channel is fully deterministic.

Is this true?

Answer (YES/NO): NO